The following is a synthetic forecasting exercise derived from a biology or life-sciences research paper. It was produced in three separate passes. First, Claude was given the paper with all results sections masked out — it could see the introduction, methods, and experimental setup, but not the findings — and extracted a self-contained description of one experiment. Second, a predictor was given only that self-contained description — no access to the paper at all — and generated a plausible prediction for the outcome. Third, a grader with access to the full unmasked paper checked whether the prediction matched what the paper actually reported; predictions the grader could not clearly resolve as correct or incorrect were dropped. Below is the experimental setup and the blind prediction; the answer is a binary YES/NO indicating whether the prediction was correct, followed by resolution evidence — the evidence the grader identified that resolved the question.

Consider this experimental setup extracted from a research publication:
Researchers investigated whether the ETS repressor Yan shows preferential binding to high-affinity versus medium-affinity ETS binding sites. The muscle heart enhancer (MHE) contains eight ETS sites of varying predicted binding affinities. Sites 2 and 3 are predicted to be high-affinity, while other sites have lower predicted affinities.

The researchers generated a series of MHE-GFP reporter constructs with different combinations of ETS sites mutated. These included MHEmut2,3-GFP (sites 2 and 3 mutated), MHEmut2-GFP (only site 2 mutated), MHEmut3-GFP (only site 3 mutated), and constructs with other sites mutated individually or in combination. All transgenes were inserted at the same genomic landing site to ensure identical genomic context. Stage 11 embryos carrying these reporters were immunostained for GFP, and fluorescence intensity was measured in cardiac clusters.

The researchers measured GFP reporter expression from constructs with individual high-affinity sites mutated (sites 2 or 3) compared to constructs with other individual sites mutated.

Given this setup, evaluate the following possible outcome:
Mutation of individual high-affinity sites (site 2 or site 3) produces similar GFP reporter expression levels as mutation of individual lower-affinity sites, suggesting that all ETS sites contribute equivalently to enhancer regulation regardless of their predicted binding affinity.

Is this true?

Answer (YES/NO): NO